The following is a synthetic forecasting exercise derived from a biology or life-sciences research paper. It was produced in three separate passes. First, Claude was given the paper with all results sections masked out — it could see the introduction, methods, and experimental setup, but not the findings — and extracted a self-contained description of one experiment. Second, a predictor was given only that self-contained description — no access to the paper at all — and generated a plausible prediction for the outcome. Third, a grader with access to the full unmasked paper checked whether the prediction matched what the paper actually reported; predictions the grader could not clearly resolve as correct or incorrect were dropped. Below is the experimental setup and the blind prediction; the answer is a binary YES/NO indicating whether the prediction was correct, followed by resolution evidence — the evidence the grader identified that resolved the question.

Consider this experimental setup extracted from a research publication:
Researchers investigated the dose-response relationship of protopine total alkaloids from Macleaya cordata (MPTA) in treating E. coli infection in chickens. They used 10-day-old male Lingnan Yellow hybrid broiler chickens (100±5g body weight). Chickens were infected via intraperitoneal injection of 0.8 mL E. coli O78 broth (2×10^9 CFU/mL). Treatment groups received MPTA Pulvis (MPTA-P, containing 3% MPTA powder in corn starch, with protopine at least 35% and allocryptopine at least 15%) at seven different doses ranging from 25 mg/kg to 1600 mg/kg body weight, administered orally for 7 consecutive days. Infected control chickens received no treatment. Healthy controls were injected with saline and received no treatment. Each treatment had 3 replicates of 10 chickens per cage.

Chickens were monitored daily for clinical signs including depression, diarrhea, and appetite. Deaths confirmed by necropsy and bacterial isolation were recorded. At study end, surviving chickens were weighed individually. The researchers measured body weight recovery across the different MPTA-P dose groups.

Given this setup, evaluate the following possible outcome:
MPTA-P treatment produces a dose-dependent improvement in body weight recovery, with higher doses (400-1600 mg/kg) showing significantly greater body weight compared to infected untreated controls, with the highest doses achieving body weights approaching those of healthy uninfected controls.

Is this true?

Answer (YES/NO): NO